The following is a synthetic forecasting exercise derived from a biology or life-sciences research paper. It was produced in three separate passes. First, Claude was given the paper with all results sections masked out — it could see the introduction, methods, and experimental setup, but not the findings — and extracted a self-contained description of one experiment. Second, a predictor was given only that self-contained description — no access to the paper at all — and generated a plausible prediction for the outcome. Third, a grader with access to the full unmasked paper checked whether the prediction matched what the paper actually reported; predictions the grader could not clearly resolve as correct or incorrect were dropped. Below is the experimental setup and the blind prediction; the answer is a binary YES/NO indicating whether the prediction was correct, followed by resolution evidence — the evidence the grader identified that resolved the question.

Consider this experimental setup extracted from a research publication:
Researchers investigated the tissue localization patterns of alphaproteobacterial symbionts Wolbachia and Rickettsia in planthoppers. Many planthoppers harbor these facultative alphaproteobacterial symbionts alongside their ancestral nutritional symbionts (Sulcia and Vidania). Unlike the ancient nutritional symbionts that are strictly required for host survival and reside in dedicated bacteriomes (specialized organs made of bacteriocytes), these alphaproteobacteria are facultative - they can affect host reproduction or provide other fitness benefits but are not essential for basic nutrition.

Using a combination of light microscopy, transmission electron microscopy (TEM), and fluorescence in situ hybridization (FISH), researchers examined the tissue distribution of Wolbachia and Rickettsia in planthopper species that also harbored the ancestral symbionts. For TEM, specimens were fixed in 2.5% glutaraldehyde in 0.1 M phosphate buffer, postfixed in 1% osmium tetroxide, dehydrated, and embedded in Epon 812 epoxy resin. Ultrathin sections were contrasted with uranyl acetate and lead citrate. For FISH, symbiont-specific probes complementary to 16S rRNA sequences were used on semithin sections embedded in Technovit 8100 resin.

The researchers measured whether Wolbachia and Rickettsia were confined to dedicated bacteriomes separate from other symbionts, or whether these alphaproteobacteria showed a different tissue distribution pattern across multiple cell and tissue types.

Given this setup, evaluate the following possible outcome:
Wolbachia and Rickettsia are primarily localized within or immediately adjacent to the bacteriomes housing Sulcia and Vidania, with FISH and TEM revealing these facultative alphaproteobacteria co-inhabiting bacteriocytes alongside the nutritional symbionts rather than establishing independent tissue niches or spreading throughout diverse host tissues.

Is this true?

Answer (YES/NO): NO